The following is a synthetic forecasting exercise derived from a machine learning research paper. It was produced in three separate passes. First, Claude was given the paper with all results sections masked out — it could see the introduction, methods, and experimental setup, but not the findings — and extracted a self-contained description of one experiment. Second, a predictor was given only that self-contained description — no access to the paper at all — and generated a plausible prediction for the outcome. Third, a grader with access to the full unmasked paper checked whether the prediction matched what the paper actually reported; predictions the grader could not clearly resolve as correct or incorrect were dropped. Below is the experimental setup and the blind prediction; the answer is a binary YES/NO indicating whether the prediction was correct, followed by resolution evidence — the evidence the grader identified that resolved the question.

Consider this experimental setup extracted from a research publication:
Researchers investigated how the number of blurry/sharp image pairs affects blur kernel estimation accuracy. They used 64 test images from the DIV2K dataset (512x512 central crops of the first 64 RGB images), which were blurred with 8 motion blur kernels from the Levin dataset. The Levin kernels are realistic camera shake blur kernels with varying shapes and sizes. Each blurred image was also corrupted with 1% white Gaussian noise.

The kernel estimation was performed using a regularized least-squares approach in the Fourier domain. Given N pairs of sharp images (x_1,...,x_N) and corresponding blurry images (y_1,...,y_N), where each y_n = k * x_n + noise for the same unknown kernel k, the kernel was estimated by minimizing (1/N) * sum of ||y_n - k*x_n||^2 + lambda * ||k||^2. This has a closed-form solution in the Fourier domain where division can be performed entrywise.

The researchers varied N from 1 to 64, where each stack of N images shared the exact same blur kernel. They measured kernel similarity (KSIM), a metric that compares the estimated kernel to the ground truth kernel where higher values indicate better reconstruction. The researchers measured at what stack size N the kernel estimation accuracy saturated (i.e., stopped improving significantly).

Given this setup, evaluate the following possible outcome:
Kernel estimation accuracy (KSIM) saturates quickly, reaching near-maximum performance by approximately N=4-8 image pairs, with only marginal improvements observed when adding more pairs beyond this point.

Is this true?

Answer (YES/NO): YES